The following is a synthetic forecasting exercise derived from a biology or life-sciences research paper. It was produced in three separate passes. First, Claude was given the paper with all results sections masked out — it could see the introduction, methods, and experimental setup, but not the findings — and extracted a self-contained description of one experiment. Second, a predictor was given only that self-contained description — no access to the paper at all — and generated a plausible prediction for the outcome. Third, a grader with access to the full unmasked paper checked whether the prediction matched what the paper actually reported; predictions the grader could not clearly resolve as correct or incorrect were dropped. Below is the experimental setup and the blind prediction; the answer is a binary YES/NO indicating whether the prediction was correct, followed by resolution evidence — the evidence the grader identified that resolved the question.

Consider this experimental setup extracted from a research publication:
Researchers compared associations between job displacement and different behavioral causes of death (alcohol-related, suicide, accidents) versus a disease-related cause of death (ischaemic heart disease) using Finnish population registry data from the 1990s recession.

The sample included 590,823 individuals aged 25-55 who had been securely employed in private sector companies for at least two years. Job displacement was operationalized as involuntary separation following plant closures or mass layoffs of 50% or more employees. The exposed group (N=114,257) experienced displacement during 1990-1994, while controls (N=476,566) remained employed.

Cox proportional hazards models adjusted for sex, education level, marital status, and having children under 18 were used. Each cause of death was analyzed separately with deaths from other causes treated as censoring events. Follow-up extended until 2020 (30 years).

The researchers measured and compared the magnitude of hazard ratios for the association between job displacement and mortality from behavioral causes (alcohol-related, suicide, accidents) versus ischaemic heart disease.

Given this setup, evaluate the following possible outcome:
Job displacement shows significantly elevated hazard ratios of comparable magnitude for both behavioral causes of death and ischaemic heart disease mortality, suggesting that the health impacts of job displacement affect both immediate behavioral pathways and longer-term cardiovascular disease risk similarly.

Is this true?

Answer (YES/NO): NO